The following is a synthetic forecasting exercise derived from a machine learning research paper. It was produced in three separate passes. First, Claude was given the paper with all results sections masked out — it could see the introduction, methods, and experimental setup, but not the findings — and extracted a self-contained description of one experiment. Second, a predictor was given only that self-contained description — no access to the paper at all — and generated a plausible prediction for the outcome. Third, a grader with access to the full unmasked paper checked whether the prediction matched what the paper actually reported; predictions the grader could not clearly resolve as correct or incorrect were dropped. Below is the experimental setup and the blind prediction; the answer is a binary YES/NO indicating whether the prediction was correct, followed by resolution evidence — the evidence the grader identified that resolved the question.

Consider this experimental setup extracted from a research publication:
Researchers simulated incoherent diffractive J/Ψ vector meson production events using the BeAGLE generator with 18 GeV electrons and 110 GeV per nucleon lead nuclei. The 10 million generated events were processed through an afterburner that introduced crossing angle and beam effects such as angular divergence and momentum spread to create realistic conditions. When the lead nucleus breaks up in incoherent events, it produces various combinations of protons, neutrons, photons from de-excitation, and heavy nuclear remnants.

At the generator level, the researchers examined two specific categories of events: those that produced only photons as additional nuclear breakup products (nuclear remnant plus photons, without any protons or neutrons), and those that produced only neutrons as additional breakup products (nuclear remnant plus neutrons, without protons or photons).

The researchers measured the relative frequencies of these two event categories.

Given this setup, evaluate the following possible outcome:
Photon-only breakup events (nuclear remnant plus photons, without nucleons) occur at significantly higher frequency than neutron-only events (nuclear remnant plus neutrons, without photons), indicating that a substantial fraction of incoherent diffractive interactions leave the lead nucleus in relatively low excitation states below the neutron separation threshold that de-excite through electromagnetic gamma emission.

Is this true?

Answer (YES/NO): NO